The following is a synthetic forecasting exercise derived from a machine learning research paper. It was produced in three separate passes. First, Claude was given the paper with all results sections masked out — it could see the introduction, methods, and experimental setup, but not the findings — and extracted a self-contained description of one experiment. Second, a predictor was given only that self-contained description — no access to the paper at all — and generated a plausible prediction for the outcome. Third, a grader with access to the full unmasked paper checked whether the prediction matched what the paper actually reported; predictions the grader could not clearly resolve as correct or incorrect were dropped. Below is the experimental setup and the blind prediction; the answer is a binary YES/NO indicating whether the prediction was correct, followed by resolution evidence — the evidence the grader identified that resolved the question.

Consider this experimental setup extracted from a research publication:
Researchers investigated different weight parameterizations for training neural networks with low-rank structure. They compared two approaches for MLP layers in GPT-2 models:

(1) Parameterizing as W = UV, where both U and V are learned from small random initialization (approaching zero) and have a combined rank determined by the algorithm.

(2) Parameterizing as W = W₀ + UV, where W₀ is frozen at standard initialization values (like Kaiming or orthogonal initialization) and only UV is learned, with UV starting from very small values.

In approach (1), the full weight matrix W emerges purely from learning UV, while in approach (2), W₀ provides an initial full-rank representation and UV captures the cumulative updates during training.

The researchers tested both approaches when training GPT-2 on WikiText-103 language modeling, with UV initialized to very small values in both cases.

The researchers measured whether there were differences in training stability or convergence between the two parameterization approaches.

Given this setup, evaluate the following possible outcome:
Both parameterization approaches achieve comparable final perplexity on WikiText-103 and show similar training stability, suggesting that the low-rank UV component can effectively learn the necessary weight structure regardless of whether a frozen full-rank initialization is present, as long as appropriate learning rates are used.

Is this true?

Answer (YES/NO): NO